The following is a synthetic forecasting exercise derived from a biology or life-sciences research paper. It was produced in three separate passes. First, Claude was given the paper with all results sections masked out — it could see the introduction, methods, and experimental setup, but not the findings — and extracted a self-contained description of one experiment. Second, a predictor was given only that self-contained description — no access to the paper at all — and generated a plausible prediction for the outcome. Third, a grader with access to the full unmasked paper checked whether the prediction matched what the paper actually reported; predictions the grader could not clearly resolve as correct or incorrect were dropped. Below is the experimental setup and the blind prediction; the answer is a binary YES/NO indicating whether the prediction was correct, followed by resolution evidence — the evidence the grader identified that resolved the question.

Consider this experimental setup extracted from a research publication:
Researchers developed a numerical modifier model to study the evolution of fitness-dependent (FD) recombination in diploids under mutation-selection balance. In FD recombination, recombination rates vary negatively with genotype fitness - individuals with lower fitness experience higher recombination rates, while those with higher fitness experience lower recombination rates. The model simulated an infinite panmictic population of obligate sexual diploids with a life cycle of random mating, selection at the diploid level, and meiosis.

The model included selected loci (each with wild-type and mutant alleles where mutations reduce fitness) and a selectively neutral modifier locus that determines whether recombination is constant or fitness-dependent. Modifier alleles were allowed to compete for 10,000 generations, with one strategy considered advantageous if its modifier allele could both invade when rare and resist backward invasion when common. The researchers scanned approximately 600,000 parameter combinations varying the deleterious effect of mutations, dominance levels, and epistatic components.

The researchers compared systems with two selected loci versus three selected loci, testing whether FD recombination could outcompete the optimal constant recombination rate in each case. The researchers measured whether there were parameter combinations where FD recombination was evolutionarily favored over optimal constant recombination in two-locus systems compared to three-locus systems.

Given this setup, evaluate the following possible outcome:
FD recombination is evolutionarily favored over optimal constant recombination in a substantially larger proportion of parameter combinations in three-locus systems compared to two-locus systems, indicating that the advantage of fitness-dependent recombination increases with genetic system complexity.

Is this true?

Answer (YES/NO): YES